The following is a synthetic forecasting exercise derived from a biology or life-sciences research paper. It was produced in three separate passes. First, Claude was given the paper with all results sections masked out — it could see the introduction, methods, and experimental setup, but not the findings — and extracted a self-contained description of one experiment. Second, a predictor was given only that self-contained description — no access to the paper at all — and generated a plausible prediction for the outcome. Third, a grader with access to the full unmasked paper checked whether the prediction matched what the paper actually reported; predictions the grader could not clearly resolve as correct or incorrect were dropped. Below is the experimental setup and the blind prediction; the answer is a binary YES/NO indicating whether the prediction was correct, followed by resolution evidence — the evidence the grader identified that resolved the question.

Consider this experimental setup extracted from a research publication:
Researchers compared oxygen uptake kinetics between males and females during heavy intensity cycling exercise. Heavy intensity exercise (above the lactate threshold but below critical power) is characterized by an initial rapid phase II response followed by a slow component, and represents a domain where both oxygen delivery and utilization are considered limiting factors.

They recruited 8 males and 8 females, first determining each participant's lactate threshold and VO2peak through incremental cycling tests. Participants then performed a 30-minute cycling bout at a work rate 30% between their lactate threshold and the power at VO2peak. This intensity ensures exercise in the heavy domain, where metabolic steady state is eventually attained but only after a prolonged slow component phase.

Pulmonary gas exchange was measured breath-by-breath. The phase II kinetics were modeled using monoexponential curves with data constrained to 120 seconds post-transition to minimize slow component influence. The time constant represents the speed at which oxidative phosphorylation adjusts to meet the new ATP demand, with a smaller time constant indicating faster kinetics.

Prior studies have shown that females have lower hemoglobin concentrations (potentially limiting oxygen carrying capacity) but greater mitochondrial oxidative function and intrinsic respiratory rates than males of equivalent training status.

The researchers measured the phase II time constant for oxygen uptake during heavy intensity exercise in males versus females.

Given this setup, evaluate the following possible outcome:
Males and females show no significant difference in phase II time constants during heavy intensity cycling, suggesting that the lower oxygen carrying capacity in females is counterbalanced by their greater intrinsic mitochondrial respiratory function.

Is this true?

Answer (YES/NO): YES